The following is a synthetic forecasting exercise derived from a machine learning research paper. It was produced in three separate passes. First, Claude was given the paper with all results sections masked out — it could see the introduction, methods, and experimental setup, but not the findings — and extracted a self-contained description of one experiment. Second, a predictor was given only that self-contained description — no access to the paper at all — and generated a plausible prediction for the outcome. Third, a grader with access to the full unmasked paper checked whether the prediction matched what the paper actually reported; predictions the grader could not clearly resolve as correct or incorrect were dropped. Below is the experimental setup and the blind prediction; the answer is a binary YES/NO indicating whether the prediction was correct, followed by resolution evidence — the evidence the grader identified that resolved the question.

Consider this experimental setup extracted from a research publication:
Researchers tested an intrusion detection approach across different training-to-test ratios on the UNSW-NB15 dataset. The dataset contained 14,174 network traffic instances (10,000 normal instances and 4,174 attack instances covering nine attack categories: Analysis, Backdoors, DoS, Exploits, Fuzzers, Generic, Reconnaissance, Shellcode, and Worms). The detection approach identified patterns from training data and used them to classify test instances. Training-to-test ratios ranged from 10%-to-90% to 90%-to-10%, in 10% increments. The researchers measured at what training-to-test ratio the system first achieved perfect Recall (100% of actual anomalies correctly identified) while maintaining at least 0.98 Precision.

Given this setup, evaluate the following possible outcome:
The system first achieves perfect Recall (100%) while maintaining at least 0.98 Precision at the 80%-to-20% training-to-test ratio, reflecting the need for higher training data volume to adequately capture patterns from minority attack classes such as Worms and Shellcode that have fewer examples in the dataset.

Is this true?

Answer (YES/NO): NO